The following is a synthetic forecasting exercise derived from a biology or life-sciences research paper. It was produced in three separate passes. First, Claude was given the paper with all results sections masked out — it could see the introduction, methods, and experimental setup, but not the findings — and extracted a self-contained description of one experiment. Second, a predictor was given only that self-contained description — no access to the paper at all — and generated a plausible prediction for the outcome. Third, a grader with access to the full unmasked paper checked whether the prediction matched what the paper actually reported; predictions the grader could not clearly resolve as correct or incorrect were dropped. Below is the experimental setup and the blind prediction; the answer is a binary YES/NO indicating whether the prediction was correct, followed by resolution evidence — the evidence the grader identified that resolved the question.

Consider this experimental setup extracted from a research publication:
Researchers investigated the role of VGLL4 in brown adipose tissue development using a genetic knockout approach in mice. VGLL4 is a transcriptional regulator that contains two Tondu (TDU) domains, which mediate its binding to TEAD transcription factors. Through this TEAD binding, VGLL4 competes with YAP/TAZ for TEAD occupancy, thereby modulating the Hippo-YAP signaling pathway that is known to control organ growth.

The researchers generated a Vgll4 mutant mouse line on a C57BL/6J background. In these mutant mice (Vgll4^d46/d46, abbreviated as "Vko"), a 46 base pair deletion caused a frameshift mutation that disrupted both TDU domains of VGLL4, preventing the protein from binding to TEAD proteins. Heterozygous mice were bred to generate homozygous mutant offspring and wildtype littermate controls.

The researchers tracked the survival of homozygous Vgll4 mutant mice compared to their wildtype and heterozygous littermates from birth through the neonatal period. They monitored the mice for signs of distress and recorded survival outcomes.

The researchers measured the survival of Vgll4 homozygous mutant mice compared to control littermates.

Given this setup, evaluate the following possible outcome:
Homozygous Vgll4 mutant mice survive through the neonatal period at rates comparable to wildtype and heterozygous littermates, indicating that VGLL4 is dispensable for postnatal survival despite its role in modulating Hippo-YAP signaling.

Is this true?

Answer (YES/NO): NO